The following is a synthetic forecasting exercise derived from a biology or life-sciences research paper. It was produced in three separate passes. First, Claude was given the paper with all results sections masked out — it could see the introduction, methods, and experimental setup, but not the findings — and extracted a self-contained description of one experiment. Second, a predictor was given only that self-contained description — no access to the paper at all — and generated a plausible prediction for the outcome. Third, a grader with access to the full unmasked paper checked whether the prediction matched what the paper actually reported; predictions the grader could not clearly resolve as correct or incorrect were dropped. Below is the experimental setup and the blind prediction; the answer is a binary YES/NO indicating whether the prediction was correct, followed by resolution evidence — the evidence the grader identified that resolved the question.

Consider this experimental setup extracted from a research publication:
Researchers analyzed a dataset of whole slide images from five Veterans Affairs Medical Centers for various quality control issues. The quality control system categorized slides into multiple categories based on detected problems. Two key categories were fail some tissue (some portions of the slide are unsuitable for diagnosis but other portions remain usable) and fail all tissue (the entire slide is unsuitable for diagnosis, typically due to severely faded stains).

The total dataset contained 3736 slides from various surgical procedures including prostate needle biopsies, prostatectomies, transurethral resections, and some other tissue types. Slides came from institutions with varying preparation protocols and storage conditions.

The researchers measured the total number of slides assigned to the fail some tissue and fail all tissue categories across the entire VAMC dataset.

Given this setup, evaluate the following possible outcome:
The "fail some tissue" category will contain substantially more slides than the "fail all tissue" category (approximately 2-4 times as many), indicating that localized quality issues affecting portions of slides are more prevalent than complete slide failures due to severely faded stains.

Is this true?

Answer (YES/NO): YES